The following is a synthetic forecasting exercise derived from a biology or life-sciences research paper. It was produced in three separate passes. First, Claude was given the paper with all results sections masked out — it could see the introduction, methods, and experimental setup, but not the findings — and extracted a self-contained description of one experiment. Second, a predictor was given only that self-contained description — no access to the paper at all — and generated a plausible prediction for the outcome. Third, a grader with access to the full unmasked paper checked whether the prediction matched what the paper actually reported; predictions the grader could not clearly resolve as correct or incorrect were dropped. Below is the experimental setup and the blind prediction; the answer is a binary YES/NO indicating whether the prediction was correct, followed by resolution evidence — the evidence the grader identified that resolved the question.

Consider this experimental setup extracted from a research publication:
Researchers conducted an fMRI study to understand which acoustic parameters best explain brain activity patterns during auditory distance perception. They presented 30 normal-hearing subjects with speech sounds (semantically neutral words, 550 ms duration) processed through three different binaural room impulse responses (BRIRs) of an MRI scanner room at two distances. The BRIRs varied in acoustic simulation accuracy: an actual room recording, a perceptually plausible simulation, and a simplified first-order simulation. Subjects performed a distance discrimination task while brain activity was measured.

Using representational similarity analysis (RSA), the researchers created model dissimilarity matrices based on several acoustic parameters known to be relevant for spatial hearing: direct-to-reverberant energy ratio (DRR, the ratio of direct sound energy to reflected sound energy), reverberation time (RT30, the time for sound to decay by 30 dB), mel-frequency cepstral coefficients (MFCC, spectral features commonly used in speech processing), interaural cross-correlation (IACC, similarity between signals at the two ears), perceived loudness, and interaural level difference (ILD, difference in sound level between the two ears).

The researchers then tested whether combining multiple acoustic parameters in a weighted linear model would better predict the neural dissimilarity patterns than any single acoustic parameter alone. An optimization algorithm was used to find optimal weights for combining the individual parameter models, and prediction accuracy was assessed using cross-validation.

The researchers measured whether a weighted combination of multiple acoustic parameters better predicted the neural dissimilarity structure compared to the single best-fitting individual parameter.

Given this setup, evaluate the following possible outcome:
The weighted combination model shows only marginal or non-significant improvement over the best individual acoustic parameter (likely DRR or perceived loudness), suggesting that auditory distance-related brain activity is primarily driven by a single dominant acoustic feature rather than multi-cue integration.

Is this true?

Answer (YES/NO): YES